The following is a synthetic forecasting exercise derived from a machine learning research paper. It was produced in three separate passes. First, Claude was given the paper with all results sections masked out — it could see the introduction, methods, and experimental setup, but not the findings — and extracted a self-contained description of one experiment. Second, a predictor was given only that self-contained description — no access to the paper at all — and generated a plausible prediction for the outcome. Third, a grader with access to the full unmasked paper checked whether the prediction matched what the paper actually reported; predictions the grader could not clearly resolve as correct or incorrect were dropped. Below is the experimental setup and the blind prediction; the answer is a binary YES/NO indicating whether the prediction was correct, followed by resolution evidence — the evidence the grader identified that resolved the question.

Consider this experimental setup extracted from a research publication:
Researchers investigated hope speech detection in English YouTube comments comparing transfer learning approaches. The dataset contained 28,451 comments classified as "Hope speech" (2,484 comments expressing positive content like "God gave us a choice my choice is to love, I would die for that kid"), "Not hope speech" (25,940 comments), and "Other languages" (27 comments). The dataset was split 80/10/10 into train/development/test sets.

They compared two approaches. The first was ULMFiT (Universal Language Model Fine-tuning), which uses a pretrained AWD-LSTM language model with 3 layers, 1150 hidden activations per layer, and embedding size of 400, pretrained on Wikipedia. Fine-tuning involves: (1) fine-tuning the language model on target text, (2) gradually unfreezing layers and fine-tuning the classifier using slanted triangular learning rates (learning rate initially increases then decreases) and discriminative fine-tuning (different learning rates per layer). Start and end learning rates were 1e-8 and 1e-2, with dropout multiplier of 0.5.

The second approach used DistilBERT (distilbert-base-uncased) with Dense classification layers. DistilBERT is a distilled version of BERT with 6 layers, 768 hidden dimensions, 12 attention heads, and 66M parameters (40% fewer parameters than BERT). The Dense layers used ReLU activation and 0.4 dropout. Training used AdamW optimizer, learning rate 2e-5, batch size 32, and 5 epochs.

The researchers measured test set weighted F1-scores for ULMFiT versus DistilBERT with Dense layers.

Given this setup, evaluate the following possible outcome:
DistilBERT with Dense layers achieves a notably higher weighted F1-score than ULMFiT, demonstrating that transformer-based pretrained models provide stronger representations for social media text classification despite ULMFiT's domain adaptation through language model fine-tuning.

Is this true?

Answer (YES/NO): NO